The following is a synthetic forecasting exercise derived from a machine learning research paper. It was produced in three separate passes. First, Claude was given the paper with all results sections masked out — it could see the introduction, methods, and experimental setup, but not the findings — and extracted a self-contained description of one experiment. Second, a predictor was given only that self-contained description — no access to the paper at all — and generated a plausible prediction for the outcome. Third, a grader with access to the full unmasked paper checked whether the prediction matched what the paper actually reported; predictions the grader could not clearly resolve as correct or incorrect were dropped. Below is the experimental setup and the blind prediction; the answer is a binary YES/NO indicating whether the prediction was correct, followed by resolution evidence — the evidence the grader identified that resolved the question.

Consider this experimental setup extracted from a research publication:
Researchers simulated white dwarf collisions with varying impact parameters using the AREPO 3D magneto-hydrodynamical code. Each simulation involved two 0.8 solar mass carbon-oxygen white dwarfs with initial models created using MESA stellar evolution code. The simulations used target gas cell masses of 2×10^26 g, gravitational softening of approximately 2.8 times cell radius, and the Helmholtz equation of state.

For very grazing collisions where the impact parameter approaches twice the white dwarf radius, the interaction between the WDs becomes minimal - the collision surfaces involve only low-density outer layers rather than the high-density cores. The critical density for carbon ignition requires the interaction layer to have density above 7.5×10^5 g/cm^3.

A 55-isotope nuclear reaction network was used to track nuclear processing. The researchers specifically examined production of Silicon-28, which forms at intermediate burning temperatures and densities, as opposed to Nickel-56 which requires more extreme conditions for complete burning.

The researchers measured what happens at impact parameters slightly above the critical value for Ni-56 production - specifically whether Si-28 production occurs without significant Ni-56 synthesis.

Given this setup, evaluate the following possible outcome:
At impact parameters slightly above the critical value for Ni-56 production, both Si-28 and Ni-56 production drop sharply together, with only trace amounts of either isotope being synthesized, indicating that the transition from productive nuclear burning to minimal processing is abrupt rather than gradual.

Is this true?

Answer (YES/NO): NO